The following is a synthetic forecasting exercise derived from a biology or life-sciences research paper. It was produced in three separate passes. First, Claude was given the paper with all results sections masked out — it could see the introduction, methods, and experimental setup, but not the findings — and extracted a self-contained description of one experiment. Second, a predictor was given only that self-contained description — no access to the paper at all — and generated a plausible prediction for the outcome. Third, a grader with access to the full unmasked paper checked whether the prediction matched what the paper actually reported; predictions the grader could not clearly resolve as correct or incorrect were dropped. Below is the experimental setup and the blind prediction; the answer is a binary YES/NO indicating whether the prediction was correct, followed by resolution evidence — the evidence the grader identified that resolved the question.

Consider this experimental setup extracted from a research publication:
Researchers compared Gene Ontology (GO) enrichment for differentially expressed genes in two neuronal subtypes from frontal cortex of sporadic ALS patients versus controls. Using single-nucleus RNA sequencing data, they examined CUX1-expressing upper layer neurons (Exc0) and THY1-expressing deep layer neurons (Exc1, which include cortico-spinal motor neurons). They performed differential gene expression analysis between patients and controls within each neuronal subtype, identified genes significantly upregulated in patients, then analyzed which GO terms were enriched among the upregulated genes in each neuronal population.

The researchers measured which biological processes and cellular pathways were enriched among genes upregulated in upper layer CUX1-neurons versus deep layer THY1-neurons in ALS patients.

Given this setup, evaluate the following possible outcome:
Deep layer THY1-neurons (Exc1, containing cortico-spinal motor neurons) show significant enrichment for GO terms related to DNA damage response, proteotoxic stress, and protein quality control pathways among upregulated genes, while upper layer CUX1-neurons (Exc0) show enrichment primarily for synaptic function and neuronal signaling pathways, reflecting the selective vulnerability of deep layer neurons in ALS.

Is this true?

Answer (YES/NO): NO